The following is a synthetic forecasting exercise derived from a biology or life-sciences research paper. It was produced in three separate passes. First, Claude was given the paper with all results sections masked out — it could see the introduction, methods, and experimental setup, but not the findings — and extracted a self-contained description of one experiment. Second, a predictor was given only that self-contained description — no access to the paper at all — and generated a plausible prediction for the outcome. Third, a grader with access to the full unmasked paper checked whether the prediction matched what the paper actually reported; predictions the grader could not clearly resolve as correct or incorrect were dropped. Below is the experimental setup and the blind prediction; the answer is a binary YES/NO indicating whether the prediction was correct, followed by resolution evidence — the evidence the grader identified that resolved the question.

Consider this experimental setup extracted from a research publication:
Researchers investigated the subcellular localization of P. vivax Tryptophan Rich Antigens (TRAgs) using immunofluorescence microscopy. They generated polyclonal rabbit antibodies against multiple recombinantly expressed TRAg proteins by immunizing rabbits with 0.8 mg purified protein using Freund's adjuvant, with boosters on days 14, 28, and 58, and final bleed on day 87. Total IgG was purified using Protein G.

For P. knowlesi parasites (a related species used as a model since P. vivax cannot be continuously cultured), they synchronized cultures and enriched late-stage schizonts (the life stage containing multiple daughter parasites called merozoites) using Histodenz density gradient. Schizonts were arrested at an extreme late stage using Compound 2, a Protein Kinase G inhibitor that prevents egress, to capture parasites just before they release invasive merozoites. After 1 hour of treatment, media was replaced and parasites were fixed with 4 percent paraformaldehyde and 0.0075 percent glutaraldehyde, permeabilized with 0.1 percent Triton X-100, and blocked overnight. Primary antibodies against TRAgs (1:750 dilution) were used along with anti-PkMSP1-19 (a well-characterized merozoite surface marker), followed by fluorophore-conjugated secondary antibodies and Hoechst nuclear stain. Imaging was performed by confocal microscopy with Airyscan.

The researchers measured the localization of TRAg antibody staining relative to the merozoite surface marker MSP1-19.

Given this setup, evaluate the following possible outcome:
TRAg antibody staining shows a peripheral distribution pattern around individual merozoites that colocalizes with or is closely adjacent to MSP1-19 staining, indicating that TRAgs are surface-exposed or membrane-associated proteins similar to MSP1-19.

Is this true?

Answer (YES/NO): YES